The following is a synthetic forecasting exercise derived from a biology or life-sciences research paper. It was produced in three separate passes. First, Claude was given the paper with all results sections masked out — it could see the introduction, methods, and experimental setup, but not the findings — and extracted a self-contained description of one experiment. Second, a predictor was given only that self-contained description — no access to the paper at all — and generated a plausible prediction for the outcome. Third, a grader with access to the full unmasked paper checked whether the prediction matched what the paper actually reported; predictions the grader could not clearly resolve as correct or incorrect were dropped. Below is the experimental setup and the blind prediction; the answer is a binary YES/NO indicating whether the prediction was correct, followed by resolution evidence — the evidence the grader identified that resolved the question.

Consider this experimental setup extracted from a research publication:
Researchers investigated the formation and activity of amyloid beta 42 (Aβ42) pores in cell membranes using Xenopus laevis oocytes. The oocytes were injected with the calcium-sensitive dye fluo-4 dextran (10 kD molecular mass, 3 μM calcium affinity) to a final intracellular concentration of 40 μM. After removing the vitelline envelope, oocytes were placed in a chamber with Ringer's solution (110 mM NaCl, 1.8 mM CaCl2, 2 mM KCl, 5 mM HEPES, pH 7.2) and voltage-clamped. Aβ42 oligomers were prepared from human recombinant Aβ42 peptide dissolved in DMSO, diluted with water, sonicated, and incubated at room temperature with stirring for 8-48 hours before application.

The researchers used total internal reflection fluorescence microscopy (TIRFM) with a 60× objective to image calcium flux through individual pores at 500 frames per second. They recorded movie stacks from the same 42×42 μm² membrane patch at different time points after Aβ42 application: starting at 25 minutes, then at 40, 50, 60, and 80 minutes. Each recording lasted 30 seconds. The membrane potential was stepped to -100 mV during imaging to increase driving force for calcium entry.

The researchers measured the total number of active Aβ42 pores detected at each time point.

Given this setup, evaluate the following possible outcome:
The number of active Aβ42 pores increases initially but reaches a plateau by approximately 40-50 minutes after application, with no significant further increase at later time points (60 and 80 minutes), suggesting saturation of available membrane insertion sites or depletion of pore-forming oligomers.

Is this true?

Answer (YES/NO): NO